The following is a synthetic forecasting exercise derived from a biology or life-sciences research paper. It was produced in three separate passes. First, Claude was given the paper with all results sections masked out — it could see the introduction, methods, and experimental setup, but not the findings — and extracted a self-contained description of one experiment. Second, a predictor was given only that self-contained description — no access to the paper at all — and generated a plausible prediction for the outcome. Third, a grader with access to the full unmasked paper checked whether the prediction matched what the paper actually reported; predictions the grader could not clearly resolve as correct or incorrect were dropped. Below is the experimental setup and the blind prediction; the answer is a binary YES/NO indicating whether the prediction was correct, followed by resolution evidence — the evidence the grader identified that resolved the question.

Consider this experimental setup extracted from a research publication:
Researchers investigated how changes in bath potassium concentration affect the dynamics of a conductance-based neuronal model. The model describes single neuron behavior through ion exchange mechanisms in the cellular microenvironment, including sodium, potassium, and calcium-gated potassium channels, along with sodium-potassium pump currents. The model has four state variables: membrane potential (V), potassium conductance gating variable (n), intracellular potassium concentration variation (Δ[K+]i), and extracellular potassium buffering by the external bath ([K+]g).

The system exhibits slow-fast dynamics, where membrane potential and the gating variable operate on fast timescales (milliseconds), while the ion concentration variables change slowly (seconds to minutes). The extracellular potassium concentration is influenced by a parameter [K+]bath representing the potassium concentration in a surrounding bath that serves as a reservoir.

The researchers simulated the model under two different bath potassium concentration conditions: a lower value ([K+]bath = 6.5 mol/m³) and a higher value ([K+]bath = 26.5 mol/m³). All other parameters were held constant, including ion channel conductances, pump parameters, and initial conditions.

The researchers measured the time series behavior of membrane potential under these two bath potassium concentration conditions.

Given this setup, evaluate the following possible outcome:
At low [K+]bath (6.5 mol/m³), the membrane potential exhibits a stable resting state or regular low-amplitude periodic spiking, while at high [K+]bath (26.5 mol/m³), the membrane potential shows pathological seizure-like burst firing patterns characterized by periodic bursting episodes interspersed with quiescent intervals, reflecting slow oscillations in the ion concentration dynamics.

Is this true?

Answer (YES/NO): NO